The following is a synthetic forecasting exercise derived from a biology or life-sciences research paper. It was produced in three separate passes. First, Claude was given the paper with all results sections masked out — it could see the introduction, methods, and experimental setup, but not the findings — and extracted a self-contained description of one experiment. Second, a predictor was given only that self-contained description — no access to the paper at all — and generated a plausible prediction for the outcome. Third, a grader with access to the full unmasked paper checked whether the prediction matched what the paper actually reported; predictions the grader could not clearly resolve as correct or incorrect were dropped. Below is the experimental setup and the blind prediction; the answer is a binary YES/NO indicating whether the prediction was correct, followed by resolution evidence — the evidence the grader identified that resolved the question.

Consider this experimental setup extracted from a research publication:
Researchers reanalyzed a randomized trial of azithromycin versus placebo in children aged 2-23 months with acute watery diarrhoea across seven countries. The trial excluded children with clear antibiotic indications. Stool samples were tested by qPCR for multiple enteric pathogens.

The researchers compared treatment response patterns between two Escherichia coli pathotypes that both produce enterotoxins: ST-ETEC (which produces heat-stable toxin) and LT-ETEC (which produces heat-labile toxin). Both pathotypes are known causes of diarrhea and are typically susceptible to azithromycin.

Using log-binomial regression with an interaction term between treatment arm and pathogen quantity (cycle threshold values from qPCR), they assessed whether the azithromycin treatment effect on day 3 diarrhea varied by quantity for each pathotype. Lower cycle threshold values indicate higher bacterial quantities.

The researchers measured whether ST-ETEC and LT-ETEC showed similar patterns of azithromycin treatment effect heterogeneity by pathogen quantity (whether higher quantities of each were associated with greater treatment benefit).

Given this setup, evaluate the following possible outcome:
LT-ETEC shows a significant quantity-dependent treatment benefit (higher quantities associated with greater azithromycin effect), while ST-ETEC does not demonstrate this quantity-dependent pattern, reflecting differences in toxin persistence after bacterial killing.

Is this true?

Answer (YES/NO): NO